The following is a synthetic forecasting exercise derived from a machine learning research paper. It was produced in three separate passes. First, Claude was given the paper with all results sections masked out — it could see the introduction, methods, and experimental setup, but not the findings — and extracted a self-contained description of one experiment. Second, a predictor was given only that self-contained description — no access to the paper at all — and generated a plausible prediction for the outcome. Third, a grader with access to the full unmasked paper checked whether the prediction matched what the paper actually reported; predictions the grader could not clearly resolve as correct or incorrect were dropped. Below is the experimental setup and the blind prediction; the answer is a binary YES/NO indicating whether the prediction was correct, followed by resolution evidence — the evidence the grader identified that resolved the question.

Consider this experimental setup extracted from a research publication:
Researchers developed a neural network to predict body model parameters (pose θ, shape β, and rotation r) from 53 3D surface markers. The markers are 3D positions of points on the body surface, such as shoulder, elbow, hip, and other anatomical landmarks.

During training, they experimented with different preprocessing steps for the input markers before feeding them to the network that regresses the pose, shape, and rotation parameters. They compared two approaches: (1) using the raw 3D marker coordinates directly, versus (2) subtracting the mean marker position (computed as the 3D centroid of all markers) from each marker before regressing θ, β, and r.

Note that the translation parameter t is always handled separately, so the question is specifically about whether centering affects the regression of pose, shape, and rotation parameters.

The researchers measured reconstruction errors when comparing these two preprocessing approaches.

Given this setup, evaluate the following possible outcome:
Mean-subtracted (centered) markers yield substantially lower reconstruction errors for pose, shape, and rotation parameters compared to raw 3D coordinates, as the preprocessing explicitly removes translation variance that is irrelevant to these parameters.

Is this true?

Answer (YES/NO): NO